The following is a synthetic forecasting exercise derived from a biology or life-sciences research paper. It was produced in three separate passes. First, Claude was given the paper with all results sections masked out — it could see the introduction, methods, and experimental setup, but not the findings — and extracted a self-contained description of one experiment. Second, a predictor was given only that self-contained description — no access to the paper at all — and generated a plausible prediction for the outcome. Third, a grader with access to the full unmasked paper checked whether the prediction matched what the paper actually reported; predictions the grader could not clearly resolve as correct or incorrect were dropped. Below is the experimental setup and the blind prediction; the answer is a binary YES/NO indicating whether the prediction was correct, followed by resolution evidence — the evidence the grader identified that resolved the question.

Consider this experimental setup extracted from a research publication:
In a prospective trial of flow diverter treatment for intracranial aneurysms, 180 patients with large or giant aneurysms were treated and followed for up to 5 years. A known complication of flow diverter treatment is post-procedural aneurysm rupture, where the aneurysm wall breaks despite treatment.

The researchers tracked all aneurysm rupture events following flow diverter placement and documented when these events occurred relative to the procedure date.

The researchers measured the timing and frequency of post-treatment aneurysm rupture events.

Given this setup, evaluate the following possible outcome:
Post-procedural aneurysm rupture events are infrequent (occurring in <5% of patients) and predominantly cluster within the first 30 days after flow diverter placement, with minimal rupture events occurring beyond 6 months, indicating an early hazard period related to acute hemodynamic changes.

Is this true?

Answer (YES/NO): YES